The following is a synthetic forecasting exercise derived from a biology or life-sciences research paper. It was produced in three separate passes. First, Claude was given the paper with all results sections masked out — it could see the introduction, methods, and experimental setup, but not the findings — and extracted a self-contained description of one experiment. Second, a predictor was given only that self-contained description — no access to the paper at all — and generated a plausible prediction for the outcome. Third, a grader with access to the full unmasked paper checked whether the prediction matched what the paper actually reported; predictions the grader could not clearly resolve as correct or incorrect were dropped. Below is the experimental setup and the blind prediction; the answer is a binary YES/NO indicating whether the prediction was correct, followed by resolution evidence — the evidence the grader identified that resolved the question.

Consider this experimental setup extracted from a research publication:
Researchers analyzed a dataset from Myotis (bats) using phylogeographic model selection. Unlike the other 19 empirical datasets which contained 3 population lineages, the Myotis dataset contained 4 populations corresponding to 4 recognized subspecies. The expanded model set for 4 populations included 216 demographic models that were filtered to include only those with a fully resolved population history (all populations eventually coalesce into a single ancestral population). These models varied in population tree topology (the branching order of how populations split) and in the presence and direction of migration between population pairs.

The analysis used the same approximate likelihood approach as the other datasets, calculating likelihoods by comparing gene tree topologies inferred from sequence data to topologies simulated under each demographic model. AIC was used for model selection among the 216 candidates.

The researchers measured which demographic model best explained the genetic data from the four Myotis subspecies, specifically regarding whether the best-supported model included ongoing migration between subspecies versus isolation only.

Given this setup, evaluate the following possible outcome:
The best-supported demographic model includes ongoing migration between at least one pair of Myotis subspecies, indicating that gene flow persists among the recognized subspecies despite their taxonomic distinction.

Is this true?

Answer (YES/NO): YES